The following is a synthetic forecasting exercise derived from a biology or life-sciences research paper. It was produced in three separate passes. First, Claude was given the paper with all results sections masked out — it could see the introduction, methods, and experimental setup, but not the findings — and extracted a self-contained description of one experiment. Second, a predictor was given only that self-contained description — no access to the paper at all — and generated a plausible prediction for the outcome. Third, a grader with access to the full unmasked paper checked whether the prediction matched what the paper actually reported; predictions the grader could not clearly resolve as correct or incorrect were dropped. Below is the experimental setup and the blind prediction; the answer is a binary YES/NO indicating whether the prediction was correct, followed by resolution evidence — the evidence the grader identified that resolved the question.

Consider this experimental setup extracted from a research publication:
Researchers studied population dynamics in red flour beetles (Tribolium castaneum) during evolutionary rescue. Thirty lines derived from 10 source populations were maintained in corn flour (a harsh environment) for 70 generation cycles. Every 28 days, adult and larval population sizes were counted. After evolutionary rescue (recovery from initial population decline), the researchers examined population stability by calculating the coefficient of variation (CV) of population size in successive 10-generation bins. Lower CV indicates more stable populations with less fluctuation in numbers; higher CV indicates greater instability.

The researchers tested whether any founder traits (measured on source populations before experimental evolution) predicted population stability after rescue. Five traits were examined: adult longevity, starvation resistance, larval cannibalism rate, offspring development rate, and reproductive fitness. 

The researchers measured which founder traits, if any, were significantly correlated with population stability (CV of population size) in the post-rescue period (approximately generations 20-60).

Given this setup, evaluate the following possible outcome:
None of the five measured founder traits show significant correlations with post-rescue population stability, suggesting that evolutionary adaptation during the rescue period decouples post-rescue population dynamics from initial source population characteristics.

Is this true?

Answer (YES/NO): YES